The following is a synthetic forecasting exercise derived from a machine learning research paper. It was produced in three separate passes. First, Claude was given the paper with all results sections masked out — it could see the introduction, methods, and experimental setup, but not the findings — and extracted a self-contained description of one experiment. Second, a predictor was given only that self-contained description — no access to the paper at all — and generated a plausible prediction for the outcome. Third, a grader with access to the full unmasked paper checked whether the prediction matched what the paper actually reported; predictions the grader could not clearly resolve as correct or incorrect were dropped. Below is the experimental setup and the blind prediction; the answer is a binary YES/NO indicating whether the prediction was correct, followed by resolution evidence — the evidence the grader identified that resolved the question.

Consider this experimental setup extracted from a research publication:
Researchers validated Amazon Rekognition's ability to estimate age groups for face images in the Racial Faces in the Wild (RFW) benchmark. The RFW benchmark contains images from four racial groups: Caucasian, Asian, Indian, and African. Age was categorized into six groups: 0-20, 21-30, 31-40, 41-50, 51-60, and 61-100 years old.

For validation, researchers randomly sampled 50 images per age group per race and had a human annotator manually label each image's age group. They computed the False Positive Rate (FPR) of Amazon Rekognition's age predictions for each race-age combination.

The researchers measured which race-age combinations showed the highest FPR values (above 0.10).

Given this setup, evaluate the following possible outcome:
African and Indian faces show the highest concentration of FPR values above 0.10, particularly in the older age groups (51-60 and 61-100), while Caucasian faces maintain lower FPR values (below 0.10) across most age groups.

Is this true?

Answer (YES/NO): NO